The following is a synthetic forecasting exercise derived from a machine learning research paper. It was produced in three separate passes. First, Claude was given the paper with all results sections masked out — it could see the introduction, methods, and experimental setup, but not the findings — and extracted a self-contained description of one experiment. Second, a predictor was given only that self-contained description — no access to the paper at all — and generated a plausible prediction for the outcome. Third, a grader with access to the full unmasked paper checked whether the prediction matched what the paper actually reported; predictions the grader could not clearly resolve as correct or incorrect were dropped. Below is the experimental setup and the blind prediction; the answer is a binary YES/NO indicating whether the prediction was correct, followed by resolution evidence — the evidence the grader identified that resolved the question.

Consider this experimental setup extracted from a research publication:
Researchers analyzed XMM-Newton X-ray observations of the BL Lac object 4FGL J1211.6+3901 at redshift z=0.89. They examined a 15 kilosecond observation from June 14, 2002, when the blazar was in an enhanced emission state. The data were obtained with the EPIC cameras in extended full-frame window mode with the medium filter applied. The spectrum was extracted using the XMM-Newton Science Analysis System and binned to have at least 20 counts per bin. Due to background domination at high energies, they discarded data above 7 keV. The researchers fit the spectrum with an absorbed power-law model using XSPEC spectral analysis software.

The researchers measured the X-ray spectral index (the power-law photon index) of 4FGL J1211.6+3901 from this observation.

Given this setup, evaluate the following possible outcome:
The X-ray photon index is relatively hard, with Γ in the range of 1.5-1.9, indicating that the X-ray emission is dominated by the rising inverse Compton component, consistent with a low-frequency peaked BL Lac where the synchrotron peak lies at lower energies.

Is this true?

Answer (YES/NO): NO